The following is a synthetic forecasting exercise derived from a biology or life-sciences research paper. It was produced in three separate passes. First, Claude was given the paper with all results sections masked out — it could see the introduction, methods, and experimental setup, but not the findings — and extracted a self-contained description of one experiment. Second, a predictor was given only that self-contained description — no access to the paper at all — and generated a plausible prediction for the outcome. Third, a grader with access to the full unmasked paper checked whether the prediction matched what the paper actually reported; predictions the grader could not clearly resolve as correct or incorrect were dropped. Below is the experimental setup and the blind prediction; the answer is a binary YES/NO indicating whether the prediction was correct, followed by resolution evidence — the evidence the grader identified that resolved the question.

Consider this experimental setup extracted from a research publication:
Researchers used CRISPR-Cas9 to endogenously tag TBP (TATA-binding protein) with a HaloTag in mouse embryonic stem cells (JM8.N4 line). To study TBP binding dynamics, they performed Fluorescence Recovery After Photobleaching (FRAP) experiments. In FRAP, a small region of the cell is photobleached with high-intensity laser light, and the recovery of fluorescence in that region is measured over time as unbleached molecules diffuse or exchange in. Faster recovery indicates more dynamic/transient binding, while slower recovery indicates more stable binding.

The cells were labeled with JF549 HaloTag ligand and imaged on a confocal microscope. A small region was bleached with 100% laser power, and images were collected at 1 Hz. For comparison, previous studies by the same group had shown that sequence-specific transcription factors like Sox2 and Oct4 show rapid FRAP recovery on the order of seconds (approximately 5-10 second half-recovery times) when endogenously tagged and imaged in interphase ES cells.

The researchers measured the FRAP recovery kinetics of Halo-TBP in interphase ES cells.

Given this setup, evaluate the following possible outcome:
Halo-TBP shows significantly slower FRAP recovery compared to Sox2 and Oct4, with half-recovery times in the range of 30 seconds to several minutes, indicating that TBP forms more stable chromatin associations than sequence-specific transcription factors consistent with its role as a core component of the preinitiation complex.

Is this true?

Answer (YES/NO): YES